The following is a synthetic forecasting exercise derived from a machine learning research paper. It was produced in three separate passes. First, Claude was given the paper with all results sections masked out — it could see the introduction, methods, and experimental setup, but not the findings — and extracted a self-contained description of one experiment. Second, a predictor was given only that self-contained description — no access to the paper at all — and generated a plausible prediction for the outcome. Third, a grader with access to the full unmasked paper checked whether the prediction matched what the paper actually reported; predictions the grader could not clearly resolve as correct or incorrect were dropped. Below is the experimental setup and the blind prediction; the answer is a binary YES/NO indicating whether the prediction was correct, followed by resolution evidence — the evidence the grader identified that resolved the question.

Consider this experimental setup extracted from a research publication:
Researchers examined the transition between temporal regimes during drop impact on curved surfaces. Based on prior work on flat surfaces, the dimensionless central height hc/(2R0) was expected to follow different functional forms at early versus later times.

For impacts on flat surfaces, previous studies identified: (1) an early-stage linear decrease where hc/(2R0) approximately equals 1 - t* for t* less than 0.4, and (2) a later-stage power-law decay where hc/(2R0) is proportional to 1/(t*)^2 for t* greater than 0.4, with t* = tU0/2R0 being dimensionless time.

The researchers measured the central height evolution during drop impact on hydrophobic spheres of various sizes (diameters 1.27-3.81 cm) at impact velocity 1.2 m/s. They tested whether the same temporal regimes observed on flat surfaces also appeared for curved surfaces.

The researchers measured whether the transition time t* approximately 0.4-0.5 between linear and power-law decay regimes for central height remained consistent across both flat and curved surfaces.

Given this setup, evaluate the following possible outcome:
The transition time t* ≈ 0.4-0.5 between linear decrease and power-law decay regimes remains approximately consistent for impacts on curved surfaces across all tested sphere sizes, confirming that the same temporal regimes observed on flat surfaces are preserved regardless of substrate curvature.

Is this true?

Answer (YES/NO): YES